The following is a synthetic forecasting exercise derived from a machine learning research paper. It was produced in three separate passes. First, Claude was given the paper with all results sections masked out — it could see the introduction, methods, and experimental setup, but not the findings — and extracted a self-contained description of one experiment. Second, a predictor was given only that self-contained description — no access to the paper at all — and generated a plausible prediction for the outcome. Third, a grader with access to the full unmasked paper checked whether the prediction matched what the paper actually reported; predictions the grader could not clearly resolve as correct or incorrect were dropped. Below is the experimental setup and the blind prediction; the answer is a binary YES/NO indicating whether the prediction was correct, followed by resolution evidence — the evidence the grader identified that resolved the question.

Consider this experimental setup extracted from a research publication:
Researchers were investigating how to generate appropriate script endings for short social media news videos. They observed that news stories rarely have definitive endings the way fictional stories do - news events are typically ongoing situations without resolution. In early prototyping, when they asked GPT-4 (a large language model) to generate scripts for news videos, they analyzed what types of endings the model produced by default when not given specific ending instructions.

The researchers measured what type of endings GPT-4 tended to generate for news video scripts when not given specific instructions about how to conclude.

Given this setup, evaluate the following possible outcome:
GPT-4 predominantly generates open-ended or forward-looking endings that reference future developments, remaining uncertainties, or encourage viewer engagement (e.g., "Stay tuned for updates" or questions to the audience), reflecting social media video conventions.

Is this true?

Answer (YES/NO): NO